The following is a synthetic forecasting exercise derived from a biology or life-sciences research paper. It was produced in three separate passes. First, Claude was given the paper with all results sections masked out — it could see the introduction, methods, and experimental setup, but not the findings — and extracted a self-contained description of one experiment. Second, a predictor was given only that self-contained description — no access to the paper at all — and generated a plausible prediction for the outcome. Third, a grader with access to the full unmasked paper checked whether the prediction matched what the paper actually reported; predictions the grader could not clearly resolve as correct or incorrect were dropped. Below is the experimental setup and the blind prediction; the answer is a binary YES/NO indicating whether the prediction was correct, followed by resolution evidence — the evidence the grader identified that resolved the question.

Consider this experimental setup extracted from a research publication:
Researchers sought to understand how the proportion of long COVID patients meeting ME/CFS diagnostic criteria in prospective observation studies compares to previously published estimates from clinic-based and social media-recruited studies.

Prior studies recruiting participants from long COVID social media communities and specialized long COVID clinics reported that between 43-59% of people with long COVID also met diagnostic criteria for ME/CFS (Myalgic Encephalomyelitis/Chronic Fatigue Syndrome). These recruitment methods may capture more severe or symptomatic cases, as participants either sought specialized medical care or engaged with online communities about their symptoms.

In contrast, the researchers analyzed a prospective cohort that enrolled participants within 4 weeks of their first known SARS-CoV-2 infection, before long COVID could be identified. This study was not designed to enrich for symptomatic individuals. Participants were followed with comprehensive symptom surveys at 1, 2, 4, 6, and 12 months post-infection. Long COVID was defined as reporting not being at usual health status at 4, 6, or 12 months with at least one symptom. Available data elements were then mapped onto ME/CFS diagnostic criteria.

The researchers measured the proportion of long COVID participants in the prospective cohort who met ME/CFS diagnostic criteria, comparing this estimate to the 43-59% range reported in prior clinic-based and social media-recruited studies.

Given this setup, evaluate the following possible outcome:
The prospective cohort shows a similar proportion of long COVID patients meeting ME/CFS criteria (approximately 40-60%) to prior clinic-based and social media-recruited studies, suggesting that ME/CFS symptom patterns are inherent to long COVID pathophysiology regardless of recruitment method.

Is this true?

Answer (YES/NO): NO